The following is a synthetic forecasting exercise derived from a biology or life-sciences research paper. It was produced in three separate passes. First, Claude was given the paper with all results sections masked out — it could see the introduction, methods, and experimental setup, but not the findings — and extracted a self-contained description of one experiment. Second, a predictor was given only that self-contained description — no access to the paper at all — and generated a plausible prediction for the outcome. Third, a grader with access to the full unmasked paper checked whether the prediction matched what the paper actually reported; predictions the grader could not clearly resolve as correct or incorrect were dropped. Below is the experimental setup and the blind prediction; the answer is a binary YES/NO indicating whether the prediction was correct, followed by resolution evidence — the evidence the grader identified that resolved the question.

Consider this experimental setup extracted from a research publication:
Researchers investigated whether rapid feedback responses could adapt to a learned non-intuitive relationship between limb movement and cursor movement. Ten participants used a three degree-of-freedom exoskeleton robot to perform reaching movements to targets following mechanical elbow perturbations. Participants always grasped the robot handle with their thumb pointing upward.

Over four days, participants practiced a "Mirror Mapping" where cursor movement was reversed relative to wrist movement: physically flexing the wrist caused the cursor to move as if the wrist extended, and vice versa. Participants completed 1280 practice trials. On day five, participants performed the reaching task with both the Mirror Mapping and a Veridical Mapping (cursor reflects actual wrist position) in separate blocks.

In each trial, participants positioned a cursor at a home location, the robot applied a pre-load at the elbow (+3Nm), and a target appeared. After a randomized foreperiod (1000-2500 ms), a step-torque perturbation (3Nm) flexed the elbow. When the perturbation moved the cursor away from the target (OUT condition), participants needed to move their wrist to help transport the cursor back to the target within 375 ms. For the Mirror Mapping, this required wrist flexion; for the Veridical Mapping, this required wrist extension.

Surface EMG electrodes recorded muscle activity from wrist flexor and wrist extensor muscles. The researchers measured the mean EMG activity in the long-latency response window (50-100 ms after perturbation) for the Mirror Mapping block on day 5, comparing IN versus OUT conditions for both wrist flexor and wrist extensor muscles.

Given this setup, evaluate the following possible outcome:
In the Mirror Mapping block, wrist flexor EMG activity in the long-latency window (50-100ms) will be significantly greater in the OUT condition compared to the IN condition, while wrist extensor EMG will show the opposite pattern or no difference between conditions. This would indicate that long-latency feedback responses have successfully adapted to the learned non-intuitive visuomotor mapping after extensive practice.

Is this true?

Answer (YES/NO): YES